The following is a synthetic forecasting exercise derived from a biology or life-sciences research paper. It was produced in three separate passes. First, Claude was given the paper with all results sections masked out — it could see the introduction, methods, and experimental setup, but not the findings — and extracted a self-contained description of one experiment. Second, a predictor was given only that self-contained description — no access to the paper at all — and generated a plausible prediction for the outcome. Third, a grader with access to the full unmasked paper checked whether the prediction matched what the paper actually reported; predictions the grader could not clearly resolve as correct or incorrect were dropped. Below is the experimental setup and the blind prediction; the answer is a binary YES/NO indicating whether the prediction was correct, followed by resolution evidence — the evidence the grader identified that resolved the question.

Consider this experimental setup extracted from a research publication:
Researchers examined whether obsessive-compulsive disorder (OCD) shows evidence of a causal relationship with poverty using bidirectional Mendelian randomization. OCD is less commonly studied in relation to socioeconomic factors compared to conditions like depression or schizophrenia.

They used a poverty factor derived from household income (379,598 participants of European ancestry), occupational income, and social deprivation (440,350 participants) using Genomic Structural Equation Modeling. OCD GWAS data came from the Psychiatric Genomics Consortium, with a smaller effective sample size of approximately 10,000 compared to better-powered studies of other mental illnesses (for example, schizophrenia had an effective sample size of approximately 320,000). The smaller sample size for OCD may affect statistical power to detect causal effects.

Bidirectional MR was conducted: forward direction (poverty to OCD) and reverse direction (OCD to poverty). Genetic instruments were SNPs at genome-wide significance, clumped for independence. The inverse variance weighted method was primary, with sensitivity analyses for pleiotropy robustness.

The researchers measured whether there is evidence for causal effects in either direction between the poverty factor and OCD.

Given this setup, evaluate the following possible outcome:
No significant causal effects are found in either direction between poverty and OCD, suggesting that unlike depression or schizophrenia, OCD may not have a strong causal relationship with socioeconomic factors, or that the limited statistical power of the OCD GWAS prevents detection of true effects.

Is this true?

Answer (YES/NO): NO